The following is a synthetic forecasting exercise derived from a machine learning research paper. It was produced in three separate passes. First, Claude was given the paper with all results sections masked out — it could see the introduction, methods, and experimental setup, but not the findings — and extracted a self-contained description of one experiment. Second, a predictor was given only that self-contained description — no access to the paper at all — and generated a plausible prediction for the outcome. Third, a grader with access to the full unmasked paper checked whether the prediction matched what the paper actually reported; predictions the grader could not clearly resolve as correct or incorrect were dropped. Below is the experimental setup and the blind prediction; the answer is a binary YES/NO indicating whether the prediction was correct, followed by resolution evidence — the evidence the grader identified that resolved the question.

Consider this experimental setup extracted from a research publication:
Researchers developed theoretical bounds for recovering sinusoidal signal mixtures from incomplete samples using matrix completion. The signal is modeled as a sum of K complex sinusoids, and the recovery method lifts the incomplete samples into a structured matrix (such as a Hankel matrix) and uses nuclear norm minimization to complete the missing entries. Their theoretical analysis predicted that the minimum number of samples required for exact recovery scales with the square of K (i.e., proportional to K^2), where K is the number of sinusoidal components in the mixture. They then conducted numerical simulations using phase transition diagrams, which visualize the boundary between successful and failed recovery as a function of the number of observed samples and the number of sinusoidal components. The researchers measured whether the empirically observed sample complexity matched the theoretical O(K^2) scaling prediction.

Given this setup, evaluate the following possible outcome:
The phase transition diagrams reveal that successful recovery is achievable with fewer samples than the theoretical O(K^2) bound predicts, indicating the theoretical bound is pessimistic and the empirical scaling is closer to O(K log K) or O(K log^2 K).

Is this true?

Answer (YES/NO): NO